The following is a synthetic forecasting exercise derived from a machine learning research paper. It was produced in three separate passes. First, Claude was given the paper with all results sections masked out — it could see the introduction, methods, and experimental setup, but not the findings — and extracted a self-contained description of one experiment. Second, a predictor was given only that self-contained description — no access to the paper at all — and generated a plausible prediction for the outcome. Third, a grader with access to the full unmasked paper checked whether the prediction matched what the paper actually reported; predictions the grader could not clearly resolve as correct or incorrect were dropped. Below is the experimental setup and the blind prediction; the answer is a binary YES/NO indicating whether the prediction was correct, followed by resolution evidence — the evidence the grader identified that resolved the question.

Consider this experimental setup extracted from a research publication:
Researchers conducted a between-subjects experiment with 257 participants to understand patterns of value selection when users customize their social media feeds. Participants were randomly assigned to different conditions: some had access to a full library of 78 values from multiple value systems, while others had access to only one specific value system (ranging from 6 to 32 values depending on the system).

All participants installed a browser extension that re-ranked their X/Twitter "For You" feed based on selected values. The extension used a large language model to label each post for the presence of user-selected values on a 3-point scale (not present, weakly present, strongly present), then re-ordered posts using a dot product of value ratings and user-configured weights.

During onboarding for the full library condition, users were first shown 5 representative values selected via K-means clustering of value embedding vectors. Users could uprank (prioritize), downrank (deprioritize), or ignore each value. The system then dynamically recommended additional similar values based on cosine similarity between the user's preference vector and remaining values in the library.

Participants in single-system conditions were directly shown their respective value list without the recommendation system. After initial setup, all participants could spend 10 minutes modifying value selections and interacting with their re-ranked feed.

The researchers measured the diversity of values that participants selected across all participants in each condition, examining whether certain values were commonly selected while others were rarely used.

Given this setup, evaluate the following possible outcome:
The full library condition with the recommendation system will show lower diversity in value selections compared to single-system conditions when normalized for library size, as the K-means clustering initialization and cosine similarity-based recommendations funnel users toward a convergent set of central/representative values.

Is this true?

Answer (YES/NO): NO